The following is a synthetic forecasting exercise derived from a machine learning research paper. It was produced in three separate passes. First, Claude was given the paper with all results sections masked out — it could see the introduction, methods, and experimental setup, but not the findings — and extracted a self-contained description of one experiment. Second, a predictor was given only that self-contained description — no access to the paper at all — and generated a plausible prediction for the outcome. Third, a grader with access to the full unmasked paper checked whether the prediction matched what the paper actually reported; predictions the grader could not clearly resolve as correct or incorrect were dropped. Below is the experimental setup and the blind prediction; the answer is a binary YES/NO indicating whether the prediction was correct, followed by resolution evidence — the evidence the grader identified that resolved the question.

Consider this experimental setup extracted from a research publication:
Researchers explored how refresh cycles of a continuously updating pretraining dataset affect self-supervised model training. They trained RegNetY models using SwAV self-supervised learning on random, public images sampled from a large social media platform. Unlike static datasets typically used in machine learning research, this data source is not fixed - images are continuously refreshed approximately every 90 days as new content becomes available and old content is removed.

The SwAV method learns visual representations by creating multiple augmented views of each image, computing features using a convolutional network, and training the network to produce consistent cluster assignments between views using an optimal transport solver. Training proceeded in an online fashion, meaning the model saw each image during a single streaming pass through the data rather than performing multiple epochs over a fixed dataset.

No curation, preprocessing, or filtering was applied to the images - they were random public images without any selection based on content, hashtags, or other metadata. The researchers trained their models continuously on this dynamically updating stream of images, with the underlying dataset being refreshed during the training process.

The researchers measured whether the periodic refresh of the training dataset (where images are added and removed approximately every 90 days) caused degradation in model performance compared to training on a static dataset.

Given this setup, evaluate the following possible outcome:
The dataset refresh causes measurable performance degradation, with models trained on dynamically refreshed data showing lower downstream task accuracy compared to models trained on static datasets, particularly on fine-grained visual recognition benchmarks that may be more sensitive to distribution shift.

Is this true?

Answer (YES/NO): NO